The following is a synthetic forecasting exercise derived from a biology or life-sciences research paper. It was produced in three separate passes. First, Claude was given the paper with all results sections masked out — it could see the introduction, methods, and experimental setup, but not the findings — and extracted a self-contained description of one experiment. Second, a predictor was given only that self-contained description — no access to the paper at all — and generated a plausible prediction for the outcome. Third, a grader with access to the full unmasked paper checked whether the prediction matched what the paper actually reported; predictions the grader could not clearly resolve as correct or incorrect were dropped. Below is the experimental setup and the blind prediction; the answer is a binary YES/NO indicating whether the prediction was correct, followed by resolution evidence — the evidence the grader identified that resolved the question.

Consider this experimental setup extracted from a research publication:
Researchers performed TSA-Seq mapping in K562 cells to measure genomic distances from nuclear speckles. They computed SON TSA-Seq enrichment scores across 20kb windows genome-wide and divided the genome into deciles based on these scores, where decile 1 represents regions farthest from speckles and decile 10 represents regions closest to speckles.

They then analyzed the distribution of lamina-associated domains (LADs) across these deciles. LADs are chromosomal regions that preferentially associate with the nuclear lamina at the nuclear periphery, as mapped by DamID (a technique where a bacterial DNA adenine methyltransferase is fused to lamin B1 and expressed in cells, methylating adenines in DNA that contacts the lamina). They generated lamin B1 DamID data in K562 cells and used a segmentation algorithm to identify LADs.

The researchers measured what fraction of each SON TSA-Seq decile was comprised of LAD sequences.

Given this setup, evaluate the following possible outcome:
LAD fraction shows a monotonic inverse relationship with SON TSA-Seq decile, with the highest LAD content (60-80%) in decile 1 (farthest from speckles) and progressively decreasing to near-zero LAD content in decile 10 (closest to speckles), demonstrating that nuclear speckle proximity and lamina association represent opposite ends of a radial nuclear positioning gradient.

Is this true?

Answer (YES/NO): NO